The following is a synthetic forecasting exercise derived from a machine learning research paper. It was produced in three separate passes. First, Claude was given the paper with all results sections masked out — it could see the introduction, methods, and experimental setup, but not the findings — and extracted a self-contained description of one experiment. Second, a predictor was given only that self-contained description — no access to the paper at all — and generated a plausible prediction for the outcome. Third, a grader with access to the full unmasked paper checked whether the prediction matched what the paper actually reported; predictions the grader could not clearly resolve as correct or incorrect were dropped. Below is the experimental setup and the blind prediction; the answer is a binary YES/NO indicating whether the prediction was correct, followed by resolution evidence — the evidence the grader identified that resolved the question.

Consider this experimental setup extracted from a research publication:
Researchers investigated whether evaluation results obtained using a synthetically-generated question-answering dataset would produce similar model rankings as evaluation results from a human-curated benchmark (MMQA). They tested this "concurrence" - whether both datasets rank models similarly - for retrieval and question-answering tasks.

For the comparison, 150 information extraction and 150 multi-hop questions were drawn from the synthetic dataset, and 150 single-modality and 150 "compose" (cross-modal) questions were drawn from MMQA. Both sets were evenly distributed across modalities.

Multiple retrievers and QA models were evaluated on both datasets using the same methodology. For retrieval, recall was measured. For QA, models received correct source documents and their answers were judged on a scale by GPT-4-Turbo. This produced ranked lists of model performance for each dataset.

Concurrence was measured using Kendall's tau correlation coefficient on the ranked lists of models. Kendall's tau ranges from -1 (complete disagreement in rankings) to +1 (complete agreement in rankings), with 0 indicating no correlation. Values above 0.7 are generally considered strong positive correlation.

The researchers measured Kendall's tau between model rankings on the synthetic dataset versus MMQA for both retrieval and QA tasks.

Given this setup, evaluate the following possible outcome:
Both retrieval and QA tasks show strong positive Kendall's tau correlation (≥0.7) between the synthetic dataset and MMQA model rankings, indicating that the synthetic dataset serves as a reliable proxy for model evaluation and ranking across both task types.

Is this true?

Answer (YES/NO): YES